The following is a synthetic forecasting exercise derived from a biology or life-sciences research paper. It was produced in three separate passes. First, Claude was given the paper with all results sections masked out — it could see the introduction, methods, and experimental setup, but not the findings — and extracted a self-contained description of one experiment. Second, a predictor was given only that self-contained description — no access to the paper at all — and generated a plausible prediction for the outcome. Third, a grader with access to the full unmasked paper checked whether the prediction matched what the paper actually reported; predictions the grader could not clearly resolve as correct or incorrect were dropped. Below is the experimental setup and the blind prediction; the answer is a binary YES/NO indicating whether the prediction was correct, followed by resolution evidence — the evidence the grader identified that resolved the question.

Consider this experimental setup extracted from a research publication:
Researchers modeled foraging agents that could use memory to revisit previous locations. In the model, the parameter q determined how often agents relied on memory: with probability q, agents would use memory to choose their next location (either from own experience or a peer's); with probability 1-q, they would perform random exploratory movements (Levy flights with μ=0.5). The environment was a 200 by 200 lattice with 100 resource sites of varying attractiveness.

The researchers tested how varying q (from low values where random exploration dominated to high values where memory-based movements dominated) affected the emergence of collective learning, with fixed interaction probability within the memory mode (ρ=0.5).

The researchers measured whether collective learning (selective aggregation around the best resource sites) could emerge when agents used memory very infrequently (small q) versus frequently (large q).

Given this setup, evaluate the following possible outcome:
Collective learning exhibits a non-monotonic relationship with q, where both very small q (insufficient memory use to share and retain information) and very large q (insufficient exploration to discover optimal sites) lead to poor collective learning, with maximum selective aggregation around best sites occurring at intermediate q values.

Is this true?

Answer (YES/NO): YES